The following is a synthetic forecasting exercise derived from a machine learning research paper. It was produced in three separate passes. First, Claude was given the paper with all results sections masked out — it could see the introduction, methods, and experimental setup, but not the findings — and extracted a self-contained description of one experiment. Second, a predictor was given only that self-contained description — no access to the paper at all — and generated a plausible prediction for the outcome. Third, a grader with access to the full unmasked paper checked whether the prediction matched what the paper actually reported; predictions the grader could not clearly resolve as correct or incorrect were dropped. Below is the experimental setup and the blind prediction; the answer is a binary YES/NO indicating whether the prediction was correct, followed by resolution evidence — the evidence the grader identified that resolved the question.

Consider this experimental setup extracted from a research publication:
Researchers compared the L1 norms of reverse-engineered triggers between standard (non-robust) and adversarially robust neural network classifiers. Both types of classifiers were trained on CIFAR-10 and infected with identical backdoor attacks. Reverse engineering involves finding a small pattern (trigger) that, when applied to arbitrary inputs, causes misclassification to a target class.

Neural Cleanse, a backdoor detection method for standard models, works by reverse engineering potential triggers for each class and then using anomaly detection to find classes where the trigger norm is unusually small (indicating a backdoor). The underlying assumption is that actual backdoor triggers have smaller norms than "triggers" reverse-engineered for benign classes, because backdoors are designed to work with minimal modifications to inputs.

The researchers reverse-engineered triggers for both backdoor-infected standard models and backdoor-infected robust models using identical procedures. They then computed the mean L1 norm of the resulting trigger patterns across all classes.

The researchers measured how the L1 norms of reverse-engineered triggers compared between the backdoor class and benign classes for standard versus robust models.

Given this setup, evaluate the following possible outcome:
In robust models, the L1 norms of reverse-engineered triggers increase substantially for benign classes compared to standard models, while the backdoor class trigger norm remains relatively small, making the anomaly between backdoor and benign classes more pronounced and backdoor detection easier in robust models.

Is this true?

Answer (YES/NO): NO